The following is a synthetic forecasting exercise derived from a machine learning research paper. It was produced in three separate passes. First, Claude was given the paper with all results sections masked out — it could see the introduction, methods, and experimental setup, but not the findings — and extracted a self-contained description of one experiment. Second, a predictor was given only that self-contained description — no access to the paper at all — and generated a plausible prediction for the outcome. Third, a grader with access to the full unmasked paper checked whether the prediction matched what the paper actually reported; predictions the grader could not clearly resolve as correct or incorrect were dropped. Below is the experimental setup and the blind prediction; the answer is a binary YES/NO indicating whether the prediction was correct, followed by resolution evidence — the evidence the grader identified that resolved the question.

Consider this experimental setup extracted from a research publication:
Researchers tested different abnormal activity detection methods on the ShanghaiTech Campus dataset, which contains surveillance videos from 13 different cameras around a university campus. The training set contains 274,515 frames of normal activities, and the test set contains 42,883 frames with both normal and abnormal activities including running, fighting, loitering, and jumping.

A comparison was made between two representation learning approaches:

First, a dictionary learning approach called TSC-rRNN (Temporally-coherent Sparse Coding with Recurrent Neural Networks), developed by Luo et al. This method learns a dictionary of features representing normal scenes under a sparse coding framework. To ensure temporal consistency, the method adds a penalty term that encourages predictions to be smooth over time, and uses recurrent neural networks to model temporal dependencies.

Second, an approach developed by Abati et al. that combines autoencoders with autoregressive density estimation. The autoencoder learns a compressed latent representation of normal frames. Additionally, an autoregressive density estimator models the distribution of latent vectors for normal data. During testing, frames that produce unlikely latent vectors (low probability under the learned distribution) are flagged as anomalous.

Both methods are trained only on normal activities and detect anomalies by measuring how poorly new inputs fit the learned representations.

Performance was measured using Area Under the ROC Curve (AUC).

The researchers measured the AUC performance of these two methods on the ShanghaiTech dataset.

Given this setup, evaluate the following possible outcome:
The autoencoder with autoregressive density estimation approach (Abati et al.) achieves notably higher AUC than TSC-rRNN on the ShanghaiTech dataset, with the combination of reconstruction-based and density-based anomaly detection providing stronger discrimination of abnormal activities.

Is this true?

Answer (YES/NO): YES